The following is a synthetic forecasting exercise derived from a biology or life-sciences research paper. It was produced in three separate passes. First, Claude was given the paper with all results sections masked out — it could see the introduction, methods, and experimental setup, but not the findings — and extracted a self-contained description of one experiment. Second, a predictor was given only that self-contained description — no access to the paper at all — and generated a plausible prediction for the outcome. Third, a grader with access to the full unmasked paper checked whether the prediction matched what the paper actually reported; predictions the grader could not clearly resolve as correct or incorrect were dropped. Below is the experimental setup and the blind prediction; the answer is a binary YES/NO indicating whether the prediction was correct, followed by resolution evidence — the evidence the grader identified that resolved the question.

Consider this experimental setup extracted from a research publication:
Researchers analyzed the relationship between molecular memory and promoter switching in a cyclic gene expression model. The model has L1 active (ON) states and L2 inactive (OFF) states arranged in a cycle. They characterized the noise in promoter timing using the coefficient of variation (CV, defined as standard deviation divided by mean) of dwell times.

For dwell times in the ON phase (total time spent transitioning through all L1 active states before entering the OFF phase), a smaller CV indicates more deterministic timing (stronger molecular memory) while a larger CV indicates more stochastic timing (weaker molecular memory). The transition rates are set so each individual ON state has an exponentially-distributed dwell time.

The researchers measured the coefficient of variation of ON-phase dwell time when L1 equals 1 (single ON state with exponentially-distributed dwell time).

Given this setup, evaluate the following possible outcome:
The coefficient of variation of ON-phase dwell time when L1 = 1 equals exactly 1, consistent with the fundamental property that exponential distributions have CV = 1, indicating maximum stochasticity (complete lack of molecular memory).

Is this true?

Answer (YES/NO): YES